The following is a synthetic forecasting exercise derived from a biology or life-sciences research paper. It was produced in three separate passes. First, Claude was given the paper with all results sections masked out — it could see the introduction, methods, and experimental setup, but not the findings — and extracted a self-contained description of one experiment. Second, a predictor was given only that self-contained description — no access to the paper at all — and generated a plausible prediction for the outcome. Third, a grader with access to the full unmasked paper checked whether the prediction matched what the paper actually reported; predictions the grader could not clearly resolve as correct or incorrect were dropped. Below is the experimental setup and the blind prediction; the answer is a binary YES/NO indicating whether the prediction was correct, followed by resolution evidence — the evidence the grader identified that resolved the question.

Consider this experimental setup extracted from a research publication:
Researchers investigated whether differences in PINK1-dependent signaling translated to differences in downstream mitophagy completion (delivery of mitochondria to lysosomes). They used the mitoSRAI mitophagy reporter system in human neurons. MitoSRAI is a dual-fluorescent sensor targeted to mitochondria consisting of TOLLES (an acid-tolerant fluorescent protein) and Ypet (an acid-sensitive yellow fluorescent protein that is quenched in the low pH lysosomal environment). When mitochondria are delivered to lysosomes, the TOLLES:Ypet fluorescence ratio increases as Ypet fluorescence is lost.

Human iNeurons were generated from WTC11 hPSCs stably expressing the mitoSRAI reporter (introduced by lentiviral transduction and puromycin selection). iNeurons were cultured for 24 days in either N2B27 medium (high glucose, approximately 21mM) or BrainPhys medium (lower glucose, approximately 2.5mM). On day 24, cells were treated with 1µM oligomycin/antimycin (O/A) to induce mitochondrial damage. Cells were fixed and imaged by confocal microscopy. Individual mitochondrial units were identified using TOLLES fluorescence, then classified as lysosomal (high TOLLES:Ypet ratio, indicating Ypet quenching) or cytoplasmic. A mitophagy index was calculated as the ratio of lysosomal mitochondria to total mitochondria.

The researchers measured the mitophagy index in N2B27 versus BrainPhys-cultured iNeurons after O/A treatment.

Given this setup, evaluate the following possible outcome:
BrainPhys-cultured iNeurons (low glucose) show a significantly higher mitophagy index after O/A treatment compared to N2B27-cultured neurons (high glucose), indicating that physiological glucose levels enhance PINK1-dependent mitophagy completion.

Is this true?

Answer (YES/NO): NO